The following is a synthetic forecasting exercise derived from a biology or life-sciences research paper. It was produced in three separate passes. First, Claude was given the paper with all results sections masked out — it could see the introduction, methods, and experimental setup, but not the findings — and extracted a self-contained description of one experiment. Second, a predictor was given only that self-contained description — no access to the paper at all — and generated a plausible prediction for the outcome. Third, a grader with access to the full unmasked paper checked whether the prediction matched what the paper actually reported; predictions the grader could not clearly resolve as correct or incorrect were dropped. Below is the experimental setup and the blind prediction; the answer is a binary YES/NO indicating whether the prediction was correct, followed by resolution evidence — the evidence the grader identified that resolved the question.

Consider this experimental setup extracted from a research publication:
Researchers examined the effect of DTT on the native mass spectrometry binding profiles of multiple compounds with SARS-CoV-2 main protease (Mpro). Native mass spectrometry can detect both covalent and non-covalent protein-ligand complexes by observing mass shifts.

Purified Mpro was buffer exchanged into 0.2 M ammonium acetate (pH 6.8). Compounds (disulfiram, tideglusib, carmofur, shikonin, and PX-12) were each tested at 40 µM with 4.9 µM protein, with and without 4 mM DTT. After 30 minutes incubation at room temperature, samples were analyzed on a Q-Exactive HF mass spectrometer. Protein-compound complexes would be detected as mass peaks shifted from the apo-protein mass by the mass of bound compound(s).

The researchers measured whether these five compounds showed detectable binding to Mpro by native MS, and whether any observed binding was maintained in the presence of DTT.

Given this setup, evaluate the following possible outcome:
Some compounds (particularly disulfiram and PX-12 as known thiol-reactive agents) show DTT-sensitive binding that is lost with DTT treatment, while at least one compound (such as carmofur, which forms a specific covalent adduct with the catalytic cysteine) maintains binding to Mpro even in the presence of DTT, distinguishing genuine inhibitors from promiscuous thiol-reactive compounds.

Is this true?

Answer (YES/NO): YES